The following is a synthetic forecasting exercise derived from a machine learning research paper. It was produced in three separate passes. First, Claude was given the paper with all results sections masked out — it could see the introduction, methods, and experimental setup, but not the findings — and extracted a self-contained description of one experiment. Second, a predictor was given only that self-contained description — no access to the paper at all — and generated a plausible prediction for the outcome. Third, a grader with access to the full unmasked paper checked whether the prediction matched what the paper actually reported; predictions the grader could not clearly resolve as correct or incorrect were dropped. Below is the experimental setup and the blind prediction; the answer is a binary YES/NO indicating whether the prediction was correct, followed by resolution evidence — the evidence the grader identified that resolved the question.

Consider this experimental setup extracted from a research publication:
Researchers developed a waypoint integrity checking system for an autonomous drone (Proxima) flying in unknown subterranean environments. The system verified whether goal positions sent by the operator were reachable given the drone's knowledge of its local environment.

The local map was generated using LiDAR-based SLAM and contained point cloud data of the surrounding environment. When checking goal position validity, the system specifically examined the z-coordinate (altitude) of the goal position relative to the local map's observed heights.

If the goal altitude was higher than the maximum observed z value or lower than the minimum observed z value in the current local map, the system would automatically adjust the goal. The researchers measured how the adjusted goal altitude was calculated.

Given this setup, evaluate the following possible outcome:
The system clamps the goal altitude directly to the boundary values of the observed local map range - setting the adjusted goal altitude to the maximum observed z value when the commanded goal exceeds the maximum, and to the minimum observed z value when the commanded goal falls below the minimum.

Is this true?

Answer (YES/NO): NO